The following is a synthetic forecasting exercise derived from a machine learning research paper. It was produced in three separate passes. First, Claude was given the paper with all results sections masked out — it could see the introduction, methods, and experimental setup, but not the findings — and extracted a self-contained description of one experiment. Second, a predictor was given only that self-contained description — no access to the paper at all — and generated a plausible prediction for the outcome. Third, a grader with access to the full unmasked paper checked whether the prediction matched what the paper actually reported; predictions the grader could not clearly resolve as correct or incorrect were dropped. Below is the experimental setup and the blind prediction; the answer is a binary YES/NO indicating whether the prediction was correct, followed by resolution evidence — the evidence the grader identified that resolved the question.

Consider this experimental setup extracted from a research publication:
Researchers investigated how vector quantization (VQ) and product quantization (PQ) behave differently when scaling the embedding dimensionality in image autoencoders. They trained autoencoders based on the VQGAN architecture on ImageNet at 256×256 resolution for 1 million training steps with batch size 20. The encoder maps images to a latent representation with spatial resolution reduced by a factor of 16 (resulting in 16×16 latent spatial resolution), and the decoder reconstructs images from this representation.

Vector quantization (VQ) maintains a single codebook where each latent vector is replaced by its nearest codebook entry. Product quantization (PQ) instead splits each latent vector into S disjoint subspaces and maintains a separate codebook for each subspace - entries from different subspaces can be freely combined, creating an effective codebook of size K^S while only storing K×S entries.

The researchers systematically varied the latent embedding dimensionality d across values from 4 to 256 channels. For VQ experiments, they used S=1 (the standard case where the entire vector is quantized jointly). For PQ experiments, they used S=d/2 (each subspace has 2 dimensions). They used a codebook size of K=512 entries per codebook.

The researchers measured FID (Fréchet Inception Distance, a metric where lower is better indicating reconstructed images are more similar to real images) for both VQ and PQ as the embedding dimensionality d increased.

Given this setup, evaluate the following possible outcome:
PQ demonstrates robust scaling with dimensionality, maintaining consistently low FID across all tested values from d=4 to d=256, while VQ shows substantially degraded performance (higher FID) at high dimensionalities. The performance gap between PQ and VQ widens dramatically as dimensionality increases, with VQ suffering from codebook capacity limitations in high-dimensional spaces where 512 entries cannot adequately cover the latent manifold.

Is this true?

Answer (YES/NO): NO